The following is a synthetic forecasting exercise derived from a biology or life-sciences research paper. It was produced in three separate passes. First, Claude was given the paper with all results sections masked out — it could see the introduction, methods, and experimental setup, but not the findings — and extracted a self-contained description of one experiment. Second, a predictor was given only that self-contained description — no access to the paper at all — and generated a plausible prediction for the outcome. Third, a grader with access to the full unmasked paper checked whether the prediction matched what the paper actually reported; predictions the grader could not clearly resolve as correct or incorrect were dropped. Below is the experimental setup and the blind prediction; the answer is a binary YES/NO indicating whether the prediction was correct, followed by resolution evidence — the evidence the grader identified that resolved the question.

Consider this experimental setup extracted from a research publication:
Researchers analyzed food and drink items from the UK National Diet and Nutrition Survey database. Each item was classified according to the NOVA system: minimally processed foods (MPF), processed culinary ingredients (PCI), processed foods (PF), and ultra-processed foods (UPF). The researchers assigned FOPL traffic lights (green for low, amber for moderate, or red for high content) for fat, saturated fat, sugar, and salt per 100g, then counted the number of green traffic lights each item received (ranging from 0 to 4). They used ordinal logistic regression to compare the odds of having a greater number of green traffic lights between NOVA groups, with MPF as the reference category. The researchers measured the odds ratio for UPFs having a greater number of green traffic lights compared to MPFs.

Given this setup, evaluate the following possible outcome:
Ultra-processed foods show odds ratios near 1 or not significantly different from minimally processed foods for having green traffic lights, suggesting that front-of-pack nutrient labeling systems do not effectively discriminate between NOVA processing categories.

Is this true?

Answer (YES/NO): NO